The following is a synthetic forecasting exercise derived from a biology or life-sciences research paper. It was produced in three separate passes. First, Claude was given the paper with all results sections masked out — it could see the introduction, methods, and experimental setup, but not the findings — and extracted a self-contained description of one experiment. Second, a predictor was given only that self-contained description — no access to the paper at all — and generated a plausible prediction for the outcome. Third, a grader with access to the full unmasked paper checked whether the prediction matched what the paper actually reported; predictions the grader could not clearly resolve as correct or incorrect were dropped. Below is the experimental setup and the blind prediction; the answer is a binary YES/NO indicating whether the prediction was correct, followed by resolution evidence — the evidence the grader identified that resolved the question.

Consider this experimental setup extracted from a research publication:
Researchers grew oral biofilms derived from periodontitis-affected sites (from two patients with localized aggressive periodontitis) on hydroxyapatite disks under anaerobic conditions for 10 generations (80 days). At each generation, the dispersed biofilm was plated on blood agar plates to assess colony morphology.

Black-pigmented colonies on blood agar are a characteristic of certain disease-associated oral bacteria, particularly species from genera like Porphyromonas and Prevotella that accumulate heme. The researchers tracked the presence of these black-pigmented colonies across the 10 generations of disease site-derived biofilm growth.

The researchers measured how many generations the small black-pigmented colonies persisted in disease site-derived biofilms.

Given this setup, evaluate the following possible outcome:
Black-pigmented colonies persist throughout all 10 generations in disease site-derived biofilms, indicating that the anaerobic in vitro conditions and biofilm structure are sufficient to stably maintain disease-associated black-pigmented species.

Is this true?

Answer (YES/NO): NO